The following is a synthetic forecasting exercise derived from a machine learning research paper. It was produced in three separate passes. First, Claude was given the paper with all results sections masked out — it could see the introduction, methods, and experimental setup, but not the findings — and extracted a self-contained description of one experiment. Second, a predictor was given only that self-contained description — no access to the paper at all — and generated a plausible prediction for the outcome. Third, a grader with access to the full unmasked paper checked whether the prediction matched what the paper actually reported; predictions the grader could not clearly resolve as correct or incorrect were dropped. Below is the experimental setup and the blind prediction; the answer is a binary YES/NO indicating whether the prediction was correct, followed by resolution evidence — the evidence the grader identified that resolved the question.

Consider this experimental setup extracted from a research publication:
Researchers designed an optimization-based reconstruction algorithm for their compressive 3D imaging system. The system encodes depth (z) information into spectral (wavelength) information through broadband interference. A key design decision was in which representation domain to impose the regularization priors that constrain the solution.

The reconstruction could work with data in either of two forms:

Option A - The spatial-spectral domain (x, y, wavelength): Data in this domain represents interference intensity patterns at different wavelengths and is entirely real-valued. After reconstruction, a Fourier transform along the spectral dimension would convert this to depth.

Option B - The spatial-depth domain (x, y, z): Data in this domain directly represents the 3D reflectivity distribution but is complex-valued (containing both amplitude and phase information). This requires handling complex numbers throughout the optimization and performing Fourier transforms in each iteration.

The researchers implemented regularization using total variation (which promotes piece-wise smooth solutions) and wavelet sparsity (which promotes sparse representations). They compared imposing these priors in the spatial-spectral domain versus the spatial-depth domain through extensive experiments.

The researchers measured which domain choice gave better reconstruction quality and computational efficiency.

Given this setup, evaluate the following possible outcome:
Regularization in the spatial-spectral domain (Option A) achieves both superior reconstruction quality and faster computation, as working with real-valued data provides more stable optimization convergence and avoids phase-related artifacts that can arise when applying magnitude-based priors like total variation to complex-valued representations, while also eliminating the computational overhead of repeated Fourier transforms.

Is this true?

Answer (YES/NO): NO